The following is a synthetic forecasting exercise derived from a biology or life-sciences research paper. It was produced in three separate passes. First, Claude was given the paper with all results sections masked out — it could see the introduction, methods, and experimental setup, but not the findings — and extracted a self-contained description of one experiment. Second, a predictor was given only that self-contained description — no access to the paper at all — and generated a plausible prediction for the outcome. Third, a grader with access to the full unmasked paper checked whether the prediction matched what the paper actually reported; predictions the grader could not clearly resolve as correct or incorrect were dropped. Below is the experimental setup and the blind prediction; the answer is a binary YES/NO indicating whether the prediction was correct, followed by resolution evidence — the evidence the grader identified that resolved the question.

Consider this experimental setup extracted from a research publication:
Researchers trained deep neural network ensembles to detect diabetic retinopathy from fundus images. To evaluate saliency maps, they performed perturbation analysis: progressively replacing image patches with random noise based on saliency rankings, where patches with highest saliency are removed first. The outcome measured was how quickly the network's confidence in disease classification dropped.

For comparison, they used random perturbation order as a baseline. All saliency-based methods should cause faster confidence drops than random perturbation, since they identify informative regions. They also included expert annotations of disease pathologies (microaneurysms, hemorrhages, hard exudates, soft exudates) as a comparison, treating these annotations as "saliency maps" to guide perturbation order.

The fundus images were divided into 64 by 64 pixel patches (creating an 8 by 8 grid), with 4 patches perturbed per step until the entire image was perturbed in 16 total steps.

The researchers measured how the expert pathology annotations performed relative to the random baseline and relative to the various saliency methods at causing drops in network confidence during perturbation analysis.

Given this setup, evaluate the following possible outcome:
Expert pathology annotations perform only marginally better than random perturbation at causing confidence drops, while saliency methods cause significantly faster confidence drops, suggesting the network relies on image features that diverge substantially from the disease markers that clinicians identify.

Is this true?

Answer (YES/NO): NO